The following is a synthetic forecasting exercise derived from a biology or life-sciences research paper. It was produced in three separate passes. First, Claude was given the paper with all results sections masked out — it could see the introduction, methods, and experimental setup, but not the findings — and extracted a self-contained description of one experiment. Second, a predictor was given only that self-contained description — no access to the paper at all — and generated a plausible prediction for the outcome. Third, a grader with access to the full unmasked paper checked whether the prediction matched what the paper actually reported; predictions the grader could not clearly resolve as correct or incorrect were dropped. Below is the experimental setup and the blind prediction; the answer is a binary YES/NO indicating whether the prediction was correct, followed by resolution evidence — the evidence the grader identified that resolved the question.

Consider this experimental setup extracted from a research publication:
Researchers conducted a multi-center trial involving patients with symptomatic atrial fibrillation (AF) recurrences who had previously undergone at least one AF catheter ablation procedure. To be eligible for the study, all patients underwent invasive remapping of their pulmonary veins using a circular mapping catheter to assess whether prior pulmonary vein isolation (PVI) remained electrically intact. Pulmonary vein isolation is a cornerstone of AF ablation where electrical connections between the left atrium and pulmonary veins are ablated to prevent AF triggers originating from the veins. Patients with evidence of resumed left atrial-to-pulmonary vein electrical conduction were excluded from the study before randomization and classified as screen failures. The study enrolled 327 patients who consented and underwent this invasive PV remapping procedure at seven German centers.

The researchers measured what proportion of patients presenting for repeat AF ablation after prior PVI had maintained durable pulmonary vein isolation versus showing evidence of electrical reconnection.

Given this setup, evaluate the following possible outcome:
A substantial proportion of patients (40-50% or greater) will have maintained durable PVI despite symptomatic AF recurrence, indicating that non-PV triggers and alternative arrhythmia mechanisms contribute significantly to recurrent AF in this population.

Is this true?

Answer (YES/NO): YES